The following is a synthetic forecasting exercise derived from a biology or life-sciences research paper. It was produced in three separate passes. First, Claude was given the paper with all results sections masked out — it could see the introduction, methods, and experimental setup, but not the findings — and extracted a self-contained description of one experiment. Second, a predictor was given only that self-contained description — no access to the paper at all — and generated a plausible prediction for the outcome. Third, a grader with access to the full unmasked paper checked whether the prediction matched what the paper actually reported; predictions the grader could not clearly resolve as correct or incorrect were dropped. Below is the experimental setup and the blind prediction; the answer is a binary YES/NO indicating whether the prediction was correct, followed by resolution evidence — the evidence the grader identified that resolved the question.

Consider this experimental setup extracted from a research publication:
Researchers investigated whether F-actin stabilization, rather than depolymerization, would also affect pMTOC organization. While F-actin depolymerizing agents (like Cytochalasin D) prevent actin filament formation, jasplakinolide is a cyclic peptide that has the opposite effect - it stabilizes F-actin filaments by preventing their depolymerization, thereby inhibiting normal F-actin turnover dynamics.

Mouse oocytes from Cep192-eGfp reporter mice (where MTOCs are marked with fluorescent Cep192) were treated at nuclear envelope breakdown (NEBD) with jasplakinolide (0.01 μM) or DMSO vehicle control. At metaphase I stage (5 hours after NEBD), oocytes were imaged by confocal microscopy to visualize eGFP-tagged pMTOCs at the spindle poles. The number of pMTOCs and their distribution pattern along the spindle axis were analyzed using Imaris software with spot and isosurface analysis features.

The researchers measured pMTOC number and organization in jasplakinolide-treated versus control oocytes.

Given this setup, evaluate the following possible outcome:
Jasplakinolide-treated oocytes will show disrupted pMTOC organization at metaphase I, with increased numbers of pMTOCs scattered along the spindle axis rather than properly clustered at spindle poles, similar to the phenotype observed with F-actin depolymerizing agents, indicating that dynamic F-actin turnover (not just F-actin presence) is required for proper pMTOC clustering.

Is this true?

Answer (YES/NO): YES